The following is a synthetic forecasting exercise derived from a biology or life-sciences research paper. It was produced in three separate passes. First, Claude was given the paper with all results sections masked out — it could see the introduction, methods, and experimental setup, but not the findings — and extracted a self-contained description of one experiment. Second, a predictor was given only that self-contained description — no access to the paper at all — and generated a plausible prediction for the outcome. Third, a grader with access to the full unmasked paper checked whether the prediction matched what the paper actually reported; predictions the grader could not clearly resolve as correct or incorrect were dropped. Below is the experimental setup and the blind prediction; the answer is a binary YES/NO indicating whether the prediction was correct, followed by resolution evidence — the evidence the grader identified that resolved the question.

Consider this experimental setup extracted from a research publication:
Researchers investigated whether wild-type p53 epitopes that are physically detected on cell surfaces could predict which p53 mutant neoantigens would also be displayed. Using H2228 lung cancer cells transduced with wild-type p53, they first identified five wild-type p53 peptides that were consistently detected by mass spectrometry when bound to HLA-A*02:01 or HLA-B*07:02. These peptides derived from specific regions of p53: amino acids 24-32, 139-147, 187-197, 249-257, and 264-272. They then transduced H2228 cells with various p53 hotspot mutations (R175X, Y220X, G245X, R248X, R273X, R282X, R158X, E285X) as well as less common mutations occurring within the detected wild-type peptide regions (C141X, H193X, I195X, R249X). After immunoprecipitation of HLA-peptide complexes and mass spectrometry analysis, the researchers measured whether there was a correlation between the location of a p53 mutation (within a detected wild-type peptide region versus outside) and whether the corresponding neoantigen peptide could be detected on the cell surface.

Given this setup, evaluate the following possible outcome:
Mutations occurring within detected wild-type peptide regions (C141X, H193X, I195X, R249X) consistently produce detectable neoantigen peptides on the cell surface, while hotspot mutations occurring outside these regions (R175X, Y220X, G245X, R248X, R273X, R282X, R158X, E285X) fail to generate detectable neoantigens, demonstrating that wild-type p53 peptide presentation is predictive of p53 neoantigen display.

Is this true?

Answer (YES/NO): YES